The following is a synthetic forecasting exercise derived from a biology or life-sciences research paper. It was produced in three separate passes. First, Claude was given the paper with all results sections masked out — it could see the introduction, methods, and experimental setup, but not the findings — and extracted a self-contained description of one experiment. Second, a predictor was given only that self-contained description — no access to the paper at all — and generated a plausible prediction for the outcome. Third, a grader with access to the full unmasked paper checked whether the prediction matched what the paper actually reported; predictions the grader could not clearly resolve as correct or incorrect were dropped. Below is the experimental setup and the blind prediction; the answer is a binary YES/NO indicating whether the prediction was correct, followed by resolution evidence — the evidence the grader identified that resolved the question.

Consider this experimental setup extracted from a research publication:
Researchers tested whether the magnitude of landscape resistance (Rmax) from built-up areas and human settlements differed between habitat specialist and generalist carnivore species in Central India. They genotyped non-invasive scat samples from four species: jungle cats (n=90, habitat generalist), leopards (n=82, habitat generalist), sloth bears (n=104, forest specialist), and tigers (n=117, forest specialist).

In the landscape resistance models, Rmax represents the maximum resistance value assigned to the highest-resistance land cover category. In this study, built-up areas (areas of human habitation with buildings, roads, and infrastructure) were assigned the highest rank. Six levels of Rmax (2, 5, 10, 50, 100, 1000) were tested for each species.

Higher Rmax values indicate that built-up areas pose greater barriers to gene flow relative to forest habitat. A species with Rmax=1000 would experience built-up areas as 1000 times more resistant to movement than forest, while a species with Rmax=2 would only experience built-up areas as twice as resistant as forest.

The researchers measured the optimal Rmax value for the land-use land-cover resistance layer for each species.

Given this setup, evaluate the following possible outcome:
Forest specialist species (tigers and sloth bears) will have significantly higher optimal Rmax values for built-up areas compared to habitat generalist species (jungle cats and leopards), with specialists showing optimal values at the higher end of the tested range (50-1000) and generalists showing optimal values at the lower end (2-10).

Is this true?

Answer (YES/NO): NO